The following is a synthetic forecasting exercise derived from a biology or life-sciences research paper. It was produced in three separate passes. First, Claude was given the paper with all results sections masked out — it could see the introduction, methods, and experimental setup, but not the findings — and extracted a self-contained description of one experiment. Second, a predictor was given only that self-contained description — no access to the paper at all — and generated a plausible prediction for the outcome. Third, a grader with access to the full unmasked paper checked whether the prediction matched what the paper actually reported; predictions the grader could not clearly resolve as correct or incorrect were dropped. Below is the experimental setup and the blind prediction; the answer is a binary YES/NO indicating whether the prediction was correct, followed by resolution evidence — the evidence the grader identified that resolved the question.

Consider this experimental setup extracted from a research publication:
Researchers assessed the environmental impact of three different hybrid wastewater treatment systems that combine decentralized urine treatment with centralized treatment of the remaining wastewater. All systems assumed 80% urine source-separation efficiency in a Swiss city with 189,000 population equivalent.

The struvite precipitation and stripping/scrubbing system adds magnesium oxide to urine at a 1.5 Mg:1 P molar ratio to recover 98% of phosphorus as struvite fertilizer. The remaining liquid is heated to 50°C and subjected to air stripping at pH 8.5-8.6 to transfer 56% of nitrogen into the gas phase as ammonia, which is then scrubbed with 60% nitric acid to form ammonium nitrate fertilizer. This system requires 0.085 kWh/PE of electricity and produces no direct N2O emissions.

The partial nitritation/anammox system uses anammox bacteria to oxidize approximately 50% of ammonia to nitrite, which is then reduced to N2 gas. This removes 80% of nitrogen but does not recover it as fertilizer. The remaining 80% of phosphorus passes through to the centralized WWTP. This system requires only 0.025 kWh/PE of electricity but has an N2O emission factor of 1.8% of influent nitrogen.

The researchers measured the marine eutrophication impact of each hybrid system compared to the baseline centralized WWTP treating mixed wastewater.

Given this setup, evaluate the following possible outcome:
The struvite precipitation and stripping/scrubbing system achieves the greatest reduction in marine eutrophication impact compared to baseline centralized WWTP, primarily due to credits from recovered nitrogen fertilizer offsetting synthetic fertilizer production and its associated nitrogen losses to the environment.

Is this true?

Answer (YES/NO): NO